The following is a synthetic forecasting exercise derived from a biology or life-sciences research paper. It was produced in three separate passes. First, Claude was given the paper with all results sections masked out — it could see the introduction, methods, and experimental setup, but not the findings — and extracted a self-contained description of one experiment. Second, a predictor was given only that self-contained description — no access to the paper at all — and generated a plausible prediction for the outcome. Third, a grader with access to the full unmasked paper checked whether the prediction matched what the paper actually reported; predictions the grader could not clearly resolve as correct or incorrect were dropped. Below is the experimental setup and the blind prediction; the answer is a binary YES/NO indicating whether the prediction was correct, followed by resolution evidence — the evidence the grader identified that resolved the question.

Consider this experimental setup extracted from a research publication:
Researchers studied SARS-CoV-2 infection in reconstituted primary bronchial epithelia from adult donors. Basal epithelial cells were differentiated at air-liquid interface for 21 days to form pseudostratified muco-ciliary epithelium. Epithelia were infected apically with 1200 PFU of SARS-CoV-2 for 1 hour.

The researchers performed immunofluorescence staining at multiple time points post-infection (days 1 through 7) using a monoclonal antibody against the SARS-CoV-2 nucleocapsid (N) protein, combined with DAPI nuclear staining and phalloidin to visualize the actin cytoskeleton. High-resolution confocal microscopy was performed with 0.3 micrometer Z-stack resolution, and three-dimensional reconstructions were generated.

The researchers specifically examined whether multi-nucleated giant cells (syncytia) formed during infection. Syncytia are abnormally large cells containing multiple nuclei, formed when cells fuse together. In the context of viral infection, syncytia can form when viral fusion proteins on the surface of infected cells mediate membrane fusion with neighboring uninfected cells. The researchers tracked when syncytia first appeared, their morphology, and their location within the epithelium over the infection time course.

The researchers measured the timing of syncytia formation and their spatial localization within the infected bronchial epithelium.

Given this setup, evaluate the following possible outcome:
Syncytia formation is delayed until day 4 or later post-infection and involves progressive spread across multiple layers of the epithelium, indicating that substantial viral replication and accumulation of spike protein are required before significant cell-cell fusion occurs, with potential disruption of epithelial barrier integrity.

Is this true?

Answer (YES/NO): NO